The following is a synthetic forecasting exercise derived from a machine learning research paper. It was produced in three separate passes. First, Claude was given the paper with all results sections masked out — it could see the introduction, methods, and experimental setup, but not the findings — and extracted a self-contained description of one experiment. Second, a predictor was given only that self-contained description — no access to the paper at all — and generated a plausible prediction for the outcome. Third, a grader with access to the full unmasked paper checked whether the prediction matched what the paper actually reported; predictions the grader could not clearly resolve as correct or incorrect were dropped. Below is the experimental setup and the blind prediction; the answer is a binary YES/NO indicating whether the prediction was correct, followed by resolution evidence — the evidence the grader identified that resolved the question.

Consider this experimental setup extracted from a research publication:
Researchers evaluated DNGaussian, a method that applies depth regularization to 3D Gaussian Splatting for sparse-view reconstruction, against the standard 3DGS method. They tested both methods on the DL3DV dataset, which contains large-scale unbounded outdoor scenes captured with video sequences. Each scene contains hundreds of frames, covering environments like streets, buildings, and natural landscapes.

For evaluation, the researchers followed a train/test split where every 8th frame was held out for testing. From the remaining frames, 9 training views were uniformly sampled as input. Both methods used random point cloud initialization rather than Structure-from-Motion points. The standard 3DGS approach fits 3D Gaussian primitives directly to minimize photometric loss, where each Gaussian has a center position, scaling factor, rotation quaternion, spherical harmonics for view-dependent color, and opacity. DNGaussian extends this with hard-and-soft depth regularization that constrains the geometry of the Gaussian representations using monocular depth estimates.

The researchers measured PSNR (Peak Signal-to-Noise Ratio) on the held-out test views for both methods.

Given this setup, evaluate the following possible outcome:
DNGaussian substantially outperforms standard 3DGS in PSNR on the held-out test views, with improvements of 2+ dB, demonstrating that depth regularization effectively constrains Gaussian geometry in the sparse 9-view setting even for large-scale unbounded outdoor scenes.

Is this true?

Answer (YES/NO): NO